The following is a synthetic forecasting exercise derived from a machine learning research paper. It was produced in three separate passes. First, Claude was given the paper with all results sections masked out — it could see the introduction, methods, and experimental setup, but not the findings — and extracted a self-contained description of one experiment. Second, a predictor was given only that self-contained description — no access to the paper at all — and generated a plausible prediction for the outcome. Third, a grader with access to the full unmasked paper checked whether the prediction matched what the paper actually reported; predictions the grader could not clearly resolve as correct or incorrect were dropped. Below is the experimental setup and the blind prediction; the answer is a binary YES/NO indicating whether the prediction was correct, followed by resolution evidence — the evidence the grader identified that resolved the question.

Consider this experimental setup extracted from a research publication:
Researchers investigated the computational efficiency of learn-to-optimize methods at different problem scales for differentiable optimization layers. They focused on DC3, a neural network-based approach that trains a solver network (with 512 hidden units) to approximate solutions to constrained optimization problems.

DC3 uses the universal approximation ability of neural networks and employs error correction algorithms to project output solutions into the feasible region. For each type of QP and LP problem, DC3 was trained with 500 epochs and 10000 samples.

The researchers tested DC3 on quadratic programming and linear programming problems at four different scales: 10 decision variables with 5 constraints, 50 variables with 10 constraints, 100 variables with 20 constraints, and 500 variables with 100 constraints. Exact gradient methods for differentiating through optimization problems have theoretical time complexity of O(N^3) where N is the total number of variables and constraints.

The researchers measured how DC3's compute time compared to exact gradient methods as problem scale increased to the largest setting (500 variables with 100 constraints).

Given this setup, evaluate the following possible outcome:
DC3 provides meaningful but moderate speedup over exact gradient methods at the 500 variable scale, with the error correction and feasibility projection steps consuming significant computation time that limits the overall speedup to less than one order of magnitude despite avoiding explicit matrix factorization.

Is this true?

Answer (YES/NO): NO